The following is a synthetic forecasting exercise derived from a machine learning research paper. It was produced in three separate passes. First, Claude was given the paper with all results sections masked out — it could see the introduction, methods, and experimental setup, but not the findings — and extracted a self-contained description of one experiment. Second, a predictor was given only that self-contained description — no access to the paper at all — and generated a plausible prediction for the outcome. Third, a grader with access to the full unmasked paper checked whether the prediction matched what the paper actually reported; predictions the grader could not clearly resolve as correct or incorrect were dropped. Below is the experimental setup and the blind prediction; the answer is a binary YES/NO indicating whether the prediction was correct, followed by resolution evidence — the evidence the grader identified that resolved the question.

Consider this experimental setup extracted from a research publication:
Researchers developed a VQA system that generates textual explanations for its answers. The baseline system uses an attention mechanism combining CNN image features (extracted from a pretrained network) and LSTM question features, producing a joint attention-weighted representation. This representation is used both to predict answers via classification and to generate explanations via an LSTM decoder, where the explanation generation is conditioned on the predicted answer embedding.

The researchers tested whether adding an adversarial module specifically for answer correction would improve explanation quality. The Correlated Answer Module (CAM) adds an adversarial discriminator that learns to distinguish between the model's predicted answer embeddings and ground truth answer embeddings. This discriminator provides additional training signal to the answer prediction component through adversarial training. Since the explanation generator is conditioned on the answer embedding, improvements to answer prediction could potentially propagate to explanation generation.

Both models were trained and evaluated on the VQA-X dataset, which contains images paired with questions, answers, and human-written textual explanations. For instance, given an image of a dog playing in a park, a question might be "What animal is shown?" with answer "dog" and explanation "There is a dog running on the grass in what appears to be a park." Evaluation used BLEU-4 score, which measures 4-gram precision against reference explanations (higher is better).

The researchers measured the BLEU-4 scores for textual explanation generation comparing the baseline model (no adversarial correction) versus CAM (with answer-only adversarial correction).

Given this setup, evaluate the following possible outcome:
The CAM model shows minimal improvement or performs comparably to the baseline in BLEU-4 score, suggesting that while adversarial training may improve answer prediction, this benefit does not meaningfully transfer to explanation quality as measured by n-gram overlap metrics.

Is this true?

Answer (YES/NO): YES